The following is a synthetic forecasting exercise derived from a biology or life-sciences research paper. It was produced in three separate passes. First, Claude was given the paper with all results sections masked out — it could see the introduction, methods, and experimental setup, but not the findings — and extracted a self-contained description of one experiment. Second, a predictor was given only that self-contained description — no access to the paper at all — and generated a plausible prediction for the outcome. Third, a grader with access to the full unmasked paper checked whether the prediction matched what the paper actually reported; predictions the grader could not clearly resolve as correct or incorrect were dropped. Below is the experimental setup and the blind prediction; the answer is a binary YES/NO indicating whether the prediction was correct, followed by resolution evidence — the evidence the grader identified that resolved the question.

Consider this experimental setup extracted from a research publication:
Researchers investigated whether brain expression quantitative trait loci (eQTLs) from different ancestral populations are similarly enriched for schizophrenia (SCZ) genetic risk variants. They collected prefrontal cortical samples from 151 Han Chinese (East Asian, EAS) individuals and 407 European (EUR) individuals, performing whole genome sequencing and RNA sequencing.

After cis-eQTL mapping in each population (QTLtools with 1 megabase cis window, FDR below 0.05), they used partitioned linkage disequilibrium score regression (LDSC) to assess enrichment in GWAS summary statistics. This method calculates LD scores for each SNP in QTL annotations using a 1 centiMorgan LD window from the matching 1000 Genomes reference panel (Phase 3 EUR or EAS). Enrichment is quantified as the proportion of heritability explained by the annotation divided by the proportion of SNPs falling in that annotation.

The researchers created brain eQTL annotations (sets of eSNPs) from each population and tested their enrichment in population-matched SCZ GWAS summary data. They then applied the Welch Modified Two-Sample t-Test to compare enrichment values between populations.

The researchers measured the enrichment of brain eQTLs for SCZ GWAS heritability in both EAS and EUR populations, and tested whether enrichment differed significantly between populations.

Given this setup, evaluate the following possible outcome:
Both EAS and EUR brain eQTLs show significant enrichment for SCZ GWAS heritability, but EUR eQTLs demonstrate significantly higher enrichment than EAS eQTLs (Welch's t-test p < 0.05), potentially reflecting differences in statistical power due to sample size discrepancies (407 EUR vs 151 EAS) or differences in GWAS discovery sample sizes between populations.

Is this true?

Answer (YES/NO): NO